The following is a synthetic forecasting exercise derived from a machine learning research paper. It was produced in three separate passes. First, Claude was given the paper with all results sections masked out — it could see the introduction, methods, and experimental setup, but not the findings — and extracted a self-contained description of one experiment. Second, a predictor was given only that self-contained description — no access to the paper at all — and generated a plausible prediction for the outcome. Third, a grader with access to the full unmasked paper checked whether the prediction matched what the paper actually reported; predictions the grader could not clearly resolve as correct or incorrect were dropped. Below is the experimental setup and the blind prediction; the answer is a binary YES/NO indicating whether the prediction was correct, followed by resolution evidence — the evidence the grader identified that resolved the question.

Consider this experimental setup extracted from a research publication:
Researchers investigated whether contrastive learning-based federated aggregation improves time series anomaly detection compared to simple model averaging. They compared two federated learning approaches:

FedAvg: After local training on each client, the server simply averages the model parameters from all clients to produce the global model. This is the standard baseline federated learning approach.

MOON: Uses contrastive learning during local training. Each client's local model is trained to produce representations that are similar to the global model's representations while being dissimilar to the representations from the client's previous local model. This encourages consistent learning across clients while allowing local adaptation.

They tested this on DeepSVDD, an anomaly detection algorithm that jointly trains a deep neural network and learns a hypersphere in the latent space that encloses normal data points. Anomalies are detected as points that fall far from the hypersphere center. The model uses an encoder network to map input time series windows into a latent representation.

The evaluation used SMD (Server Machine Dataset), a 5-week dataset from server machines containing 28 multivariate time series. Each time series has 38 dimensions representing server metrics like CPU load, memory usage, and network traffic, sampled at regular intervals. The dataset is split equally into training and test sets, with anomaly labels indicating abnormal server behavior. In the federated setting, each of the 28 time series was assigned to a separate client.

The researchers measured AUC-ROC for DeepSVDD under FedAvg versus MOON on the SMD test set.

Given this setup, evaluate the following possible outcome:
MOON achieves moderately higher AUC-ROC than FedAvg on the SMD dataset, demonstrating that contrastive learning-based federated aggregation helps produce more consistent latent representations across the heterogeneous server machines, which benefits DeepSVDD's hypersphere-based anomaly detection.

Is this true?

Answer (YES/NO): YES